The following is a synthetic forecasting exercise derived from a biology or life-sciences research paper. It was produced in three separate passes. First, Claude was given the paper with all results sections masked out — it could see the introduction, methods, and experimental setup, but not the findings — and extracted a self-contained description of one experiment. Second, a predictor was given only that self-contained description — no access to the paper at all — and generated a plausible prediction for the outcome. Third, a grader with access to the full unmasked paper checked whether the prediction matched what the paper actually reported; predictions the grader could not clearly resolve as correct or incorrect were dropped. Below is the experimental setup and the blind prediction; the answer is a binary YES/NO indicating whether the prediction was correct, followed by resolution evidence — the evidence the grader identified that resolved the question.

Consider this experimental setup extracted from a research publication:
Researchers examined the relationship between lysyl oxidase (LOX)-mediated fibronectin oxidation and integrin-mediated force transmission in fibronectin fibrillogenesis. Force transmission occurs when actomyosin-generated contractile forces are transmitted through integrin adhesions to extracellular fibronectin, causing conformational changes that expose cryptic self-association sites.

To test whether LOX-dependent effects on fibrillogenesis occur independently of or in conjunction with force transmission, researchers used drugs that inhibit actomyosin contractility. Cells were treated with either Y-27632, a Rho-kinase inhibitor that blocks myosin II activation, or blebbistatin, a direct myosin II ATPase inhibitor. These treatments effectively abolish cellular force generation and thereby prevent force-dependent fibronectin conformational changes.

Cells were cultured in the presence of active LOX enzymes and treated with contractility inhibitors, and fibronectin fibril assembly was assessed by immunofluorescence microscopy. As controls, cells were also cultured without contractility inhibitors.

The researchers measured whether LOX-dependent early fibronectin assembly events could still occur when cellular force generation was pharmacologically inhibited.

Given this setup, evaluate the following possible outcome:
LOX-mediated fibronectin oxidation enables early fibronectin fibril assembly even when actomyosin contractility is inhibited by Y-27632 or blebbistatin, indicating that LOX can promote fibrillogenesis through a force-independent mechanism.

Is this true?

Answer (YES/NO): YES